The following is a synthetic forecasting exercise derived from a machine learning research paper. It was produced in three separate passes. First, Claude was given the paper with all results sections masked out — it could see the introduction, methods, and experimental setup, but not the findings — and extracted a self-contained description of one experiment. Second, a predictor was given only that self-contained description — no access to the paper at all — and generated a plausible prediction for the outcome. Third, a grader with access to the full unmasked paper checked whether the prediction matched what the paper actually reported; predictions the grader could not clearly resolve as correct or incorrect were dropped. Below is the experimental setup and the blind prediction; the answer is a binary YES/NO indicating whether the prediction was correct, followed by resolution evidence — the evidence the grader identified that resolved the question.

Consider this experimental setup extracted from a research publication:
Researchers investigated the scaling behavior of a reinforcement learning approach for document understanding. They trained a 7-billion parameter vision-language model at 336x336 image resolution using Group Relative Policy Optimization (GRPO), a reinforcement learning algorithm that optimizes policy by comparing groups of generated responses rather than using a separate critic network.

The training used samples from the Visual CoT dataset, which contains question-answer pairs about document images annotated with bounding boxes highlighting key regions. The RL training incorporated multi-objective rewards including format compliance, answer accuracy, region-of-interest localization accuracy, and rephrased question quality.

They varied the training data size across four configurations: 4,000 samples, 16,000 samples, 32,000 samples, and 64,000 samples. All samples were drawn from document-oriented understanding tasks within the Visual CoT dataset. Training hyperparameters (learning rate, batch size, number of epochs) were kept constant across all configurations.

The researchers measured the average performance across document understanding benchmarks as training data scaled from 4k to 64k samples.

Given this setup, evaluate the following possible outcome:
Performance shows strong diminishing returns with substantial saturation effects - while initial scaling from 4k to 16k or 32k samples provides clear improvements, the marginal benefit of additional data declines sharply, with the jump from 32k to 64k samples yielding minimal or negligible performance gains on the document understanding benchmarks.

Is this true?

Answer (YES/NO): NO